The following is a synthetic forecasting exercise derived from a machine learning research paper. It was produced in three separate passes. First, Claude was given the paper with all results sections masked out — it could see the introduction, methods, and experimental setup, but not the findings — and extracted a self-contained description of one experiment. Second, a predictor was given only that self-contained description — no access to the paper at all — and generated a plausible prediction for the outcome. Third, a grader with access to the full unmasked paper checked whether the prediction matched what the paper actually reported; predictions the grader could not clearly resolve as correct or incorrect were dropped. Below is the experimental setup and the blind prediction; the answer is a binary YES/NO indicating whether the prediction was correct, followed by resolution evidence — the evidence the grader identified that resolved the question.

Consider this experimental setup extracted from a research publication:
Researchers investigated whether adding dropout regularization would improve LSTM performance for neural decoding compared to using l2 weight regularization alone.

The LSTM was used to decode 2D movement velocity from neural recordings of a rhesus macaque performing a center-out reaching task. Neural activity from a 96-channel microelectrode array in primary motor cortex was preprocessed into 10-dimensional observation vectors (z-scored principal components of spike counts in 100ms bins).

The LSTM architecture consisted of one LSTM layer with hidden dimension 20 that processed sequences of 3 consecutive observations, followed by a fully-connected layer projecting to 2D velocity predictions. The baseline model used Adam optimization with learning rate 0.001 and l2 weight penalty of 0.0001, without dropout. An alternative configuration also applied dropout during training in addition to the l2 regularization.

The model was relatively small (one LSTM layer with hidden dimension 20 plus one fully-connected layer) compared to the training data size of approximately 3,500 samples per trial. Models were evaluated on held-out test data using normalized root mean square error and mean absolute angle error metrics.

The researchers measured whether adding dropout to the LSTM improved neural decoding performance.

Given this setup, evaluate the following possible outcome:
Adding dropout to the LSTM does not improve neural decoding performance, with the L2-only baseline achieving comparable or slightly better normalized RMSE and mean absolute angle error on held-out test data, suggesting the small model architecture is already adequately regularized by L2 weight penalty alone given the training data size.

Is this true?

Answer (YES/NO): YES